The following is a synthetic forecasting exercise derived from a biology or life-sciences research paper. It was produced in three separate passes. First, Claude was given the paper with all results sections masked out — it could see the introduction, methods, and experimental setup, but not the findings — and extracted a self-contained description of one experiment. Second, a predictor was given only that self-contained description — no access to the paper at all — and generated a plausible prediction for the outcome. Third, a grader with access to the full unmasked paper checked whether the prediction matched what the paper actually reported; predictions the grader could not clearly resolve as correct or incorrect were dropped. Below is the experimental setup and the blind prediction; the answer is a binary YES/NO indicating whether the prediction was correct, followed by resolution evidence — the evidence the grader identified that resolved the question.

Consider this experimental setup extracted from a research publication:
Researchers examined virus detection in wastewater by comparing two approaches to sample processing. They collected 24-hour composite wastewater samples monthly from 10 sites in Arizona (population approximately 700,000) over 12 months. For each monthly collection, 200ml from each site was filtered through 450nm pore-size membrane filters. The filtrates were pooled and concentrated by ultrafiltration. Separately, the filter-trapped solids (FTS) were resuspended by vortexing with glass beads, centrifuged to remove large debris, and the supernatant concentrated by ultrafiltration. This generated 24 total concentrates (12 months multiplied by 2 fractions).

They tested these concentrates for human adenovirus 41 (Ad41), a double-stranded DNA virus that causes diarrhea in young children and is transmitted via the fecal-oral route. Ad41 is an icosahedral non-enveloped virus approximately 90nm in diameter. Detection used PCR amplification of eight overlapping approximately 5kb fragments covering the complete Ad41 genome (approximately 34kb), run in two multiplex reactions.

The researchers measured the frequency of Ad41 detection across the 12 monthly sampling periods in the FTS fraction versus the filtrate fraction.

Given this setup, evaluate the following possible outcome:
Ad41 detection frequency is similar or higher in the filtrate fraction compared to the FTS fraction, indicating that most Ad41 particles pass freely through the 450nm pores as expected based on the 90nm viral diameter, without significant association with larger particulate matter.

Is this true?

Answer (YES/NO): YES